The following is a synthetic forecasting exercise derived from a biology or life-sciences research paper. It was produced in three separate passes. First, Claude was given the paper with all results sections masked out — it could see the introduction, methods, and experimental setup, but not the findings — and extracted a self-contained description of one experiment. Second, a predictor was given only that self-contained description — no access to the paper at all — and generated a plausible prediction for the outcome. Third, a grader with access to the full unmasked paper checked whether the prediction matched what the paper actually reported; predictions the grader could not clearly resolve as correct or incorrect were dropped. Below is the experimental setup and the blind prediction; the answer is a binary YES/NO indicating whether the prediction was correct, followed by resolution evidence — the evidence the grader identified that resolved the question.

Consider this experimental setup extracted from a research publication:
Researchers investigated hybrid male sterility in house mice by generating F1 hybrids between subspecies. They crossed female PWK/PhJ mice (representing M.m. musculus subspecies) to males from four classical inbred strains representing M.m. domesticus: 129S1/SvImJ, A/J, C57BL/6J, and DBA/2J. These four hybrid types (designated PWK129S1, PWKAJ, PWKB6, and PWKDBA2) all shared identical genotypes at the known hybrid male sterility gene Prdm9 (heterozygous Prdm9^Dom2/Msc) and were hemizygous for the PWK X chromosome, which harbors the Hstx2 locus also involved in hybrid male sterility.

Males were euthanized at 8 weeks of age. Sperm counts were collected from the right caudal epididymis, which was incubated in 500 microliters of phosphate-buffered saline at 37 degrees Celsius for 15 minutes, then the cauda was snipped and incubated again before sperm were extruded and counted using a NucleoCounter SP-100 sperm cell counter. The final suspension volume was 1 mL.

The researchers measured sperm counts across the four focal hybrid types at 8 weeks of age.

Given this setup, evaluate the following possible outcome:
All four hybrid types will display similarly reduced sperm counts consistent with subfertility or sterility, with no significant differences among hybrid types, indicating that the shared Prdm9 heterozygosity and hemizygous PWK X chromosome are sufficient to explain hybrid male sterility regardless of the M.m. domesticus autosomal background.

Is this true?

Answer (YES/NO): NO